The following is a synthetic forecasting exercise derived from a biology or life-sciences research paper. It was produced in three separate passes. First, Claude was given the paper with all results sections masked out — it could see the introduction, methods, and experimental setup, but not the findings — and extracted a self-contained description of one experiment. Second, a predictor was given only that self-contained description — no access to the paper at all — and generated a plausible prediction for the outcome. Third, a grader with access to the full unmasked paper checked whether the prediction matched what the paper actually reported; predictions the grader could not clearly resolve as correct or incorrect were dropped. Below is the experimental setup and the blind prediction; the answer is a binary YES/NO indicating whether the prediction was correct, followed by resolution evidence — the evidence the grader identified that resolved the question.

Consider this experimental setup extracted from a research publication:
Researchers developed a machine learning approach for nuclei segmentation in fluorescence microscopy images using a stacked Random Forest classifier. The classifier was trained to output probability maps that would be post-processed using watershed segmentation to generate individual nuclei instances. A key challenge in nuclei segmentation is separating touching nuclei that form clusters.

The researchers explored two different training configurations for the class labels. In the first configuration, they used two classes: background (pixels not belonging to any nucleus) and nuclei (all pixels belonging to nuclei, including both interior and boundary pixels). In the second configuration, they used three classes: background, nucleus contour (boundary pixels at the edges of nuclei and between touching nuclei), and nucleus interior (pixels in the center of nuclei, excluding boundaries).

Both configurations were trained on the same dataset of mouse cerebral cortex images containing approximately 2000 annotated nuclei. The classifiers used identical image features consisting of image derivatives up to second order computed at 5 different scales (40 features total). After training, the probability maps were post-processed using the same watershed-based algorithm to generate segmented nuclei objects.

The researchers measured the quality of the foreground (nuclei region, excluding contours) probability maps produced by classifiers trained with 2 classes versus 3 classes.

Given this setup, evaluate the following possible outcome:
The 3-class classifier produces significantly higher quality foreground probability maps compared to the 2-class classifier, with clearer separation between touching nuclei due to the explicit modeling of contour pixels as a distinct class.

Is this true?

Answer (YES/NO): NO